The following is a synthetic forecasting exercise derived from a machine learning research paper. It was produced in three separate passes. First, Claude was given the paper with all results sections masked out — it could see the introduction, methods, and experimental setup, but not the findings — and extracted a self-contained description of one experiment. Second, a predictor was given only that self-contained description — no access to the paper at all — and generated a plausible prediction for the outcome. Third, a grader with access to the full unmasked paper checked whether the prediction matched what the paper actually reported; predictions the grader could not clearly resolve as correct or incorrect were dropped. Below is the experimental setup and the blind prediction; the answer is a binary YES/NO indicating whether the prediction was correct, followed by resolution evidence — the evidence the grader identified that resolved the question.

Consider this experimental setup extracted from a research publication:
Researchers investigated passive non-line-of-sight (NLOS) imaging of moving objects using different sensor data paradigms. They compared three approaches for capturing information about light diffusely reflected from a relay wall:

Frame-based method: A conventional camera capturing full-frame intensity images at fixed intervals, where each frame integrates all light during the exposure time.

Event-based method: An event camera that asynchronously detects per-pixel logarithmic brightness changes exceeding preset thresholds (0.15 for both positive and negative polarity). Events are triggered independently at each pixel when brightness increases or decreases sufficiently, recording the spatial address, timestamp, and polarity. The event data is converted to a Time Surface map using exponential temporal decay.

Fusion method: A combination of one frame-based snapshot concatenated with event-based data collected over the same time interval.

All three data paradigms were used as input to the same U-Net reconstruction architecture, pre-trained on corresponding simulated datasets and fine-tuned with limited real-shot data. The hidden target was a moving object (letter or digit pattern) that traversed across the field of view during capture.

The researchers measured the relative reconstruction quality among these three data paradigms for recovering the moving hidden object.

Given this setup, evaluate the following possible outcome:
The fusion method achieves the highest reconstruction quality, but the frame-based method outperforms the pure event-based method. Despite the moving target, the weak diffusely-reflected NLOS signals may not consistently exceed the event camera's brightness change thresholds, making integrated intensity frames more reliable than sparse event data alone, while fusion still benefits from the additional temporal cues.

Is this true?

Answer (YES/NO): NO